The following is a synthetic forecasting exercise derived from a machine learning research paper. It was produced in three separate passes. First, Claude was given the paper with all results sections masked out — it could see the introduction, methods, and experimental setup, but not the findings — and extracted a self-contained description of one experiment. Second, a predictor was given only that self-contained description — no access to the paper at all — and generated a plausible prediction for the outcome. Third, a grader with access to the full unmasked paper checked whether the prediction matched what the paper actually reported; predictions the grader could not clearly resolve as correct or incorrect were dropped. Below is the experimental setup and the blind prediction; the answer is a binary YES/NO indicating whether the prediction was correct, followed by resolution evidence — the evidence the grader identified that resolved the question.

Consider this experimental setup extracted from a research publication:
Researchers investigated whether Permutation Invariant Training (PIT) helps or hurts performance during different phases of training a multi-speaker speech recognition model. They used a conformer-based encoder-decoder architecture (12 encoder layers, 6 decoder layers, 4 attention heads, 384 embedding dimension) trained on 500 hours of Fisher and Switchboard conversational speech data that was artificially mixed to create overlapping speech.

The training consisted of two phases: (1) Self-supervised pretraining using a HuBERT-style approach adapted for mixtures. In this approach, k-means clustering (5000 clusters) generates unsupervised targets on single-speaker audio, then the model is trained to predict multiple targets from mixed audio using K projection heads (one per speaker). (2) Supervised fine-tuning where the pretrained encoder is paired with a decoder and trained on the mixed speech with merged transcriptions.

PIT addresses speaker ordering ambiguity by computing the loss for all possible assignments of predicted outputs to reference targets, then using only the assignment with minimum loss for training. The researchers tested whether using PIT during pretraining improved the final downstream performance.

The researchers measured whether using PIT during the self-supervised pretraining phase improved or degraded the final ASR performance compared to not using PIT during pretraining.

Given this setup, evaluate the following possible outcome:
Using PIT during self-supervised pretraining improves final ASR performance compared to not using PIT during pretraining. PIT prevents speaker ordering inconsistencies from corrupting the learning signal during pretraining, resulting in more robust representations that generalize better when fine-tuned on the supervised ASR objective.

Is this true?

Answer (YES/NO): NO